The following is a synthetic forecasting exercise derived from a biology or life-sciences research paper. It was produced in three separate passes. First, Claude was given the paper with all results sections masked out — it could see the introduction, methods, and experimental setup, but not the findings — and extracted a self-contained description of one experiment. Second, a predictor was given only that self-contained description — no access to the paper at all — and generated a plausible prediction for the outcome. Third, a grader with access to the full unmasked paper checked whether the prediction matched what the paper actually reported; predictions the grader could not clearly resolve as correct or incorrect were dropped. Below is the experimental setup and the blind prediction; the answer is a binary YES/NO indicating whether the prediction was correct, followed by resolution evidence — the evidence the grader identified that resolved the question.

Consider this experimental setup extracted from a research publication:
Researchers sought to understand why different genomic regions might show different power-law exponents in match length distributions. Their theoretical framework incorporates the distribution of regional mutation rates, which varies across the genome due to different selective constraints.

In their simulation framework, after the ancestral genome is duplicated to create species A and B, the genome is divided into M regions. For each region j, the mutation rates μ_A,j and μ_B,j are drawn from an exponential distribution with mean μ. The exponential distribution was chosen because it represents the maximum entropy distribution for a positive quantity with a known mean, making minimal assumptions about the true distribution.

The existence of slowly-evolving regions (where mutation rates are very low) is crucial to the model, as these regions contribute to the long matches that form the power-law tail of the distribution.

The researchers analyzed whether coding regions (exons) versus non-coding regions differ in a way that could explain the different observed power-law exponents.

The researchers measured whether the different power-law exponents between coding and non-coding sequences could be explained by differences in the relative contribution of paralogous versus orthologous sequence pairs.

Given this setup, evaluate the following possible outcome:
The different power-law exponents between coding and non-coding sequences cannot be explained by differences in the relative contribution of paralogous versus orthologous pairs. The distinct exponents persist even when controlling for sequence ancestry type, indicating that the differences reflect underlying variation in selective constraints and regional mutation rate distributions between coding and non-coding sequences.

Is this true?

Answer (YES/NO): NO